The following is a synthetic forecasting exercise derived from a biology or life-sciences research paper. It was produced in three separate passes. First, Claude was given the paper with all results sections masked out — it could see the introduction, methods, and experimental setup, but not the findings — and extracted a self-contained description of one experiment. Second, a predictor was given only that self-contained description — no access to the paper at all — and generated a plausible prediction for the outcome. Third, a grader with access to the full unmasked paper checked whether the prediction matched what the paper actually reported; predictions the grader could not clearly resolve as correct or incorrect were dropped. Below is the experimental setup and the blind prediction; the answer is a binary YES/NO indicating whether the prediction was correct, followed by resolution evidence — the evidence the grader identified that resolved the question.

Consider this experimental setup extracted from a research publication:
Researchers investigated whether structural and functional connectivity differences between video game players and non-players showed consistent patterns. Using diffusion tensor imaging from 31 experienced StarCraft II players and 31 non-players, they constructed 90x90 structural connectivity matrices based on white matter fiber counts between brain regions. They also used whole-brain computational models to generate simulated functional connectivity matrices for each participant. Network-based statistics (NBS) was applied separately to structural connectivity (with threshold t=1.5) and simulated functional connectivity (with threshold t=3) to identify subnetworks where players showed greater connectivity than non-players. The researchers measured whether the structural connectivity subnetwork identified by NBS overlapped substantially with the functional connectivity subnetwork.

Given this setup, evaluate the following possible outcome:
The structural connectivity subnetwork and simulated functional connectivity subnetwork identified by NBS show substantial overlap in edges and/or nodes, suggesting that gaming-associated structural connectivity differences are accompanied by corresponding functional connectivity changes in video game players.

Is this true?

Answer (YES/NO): NO